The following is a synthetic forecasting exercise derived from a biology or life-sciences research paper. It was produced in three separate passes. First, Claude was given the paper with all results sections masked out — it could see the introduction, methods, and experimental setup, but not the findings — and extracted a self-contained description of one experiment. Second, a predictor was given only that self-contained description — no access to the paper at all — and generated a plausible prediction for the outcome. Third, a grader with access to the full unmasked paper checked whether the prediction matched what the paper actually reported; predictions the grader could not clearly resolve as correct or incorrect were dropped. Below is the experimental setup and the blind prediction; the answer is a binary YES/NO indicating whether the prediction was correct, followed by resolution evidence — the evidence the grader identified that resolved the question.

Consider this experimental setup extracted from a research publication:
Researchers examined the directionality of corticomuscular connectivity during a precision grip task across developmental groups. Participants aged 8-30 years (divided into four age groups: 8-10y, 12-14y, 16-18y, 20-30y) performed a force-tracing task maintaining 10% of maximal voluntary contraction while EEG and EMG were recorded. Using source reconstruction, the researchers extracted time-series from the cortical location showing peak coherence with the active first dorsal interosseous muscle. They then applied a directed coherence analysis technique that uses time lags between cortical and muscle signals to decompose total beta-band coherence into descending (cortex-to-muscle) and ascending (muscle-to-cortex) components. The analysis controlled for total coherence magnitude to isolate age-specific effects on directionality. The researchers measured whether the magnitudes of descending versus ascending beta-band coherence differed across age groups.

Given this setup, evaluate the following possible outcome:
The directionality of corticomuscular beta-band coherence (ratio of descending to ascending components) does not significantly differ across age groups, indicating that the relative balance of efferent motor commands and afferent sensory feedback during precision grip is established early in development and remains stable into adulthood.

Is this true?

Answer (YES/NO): NO